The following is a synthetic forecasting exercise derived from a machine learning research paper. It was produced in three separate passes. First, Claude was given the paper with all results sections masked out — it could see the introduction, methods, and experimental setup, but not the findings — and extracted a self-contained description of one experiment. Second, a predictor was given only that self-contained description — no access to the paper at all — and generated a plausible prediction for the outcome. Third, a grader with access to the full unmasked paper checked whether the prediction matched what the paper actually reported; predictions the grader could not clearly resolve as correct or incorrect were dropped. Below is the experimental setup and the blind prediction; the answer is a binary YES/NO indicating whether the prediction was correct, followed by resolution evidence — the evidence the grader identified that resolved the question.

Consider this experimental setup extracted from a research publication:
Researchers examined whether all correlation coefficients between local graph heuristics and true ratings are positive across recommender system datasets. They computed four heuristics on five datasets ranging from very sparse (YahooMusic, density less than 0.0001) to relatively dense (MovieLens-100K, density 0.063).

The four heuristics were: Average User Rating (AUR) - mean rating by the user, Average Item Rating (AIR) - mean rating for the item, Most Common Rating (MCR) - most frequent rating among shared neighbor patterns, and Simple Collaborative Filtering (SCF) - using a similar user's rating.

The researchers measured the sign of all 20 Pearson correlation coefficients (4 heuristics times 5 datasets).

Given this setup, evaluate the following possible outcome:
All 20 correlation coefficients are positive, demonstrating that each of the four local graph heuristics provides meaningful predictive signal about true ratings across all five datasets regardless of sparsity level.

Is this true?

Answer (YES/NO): YES